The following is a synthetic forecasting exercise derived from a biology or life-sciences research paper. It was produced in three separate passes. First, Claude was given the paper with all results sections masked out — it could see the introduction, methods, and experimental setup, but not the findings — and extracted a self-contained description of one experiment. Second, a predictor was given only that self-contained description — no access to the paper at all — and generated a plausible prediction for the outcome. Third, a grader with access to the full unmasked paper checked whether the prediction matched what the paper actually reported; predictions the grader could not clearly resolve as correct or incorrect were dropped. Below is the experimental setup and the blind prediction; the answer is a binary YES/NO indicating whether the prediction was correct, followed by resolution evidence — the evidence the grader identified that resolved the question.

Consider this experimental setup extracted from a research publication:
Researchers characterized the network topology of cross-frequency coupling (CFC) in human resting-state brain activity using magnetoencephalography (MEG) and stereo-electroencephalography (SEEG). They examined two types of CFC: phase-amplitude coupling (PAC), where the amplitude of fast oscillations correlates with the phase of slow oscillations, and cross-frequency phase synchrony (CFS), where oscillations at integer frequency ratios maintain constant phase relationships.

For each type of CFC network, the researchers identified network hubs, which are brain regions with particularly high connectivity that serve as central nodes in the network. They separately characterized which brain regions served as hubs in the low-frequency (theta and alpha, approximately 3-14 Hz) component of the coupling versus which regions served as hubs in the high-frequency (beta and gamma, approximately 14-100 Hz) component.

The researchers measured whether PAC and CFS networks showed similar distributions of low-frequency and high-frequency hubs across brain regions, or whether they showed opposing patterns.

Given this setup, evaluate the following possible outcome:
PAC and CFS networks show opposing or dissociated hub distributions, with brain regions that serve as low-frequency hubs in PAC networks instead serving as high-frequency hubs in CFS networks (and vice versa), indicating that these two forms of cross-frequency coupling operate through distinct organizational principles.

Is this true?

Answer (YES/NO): YES